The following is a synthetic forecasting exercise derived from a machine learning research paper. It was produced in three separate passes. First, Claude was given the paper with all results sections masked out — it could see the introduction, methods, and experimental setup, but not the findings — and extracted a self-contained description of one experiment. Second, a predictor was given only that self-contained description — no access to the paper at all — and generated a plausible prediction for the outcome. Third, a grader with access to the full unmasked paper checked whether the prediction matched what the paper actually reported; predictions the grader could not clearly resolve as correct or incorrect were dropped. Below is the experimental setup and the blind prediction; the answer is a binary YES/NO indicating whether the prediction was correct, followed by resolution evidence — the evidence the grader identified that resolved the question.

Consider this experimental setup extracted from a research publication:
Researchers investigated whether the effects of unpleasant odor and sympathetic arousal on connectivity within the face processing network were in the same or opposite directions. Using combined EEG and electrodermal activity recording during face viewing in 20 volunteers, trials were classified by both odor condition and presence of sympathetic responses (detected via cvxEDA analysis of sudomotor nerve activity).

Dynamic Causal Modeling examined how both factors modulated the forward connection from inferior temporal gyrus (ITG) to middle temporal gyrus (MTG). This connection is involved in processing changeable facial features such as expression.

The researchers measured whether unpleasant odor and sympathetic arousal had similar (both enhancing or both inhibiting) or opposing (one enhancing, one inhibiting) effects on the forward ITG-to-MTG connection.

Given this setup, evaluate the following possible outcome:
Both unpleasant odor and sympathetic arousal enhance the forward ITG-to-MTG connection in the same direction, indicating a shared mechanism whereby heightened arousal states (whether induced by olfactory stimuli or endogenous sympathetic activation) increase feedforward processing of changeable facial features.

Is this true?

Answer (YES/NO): NO